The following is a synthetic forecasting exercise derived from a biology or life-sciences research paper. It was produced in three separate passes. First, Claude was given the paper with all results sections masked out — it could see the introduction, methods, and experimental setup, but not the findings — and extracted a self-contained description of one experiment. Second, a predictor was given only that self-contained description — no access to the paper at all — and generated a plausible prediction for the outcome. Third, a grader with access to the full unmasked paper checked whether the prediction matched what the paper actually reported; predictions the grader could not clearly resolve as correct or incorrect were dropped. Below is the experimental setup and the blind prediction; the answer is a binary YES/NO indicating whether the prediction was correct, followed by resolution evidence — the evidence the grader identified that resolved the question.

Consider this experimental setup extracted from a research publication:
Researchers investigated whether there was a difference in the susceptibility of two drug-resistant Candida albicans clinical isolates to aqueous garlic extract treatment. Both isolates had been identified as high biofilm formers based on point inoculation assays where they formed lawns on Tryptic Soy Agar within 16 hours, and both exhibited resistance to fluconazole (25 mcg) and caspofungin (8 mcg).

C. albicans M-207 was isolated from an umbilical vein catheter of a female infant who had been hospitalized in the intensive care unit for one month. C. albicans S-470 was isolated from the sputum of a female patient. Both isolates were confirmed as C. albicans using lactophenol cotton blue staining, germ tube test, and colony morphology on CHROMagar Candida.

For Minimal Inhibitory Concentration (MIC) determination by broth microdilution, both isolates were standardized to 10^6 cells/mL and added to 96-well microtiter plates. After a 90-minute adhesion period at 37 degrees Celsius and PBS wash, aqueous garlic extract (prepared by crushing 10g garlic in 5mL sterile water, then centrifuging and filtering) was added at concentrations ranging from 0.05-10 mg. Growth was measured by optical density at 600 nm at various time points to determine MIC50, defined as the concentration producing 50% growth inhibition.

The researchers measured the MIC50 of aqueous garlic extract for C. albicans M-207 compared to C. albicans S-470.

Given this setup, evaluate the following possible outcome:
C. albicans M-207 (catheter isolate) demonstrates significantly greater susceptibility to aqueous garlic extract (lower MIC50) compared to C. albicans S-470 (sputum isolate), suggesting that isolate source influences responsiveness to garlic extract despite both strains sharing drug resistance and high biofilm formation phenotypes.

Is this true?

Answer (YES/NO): NO